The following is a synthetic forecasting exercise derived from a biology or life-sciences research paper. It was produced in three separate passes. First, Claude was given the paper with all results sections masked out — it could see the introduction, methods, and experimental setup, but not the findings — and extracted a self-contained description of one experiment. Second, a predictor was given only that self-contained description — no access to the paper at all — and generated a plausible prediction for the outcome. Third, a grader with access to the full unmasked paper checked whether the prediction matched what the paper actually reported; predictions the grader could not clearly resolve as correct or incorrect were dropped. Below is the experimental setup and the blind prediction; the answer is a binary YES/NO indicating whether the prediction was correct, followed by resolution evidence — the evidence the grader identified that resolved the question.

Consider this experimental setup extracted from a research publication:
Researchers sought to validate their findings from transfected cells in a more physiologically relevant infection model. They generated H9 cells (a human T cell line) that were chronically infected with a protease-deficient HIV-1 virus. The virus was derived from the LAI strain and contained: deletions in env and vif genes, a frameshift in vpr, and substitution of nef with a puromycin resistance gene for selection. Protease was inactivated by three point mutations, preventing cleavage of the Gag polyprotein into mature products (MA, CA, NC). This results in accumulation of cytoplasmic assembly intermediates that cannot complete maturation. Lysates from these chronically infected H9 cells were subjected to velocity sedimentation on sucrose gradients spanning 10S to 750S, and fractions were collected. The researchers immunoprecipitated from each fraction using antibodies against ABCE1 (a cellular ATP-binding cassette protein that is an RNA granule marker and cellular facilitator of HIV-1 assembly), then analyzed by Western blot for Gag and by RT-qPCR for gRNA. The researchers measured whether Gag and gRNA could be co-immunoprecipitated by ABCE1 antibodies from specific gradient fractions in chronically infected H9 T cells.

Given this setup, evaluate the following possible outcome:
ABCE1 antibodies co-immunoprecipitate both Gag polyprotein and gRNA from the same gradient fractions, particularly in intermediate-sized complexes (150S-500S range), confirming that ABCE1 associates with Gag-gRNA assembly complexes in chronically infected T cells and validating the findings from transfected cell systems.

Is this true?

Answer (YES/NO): NO